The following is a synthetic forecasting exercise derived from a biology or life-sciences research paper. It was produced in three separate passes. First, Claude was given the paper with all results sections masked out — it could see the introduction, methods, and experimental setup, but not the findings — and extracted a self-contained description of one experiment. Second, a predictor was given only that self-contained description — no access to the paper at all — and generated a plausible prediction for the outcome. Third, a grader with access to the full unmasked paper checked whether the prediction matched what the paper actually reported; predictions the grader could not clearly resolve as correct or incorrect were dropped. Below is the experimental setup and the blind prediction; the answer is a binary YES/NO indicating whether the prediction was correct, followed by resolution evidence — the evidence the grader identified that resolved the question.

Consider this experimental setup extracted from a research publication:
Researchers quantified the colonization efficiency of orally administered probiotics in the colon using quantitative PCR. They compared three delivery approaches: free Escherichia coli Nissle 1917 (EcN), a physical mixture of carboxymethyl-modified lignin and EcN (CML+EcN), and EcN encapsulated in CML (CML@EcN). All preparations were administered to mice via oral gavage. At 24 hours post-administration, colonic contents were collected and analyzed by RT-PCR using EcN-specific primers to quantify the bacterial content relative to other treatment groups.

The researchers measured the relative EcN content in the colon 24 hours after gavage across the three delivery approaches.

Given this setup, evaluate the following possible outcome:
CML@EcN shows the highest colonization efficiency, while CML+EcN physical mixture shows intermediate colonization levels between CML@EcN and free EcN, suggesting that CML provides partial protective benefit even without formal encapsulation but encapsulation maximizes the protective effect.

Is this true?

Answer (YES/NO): NO